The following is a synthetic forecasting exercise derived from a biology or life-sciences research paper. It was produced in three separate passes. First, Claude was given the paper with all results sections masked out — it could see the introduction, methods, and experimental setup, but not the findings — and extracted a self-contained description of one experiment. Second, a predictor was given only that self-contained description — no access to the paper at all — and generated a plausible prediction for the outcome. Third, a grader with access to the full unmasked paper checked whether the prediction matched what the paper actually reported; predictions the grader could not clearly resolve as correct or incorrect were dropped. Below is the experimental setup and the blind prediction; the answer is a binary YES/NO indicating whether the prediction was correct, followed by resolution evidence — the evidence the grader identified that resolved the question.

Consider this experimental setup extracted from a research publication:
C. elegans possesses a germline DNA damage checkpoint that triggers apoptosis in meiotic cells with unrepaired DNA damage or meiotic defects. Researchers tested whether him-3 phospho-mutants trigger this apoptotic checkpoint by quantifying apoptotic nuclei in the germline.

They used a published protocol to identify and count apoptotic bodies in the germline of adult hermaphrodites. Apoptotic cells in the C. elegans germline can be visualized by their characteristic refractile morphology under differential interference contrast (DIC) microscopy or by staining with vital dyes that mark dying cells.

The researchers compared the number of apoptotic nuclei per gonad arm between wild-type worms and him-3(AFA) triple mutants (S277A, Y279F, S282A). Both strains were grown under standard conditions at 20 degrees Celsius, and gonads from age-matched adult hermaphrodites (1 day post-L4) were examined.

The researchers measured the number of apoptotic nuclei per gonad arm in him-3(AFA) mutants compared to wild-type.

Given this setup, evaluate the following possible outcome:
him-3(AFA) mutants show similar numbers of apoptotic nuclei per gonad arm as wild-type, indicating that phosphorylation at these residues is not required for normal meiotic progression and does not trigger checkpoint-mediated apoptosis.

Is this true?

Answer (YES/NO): YES